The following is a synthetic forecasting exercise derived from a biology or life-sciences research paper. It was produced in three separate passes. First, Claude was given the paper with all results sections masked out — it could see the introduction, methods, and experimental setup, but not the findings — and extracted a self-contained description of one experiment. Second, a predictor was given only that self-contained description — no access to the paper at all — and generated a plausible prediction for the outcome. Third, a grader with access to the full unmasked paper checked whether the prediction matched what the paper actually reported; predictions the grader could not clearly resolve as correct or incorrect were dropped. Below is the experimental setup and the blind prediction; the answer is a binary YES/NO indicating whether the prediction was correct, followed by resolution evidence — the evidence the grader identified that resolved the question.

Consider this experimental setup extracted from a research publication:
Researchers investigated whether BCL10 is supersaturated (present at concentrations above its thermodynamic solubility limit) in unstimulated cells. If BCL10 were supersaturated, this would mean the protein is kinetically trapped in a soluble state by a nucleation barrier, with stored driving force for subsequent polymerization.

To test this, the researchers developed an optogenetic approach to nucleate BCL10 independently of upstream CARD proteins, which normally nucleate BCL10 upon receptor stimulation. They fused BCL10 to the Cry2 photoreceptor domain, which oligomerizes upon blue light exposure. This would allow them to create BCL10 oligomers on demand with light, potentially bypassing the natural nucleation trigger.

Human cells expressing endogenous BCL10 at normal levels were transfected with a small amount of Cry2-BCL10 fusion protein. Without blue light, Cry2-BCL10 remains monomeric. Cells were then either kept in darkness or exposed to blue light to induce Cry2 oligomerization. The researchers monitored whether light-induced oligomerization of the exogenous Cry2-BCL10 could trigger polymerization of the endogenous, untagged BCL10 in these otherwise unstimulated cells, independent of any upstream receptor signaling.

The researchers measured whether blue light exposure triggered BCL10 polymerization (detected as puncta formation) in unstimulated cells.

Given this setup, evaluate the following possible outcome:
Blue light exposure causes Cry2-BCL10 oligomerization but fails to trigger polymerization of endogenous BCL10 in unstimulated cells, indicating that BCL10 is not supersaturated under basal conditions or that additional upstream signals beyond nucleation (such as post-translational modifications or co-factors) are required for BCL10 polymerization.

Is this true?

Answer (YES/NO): NO